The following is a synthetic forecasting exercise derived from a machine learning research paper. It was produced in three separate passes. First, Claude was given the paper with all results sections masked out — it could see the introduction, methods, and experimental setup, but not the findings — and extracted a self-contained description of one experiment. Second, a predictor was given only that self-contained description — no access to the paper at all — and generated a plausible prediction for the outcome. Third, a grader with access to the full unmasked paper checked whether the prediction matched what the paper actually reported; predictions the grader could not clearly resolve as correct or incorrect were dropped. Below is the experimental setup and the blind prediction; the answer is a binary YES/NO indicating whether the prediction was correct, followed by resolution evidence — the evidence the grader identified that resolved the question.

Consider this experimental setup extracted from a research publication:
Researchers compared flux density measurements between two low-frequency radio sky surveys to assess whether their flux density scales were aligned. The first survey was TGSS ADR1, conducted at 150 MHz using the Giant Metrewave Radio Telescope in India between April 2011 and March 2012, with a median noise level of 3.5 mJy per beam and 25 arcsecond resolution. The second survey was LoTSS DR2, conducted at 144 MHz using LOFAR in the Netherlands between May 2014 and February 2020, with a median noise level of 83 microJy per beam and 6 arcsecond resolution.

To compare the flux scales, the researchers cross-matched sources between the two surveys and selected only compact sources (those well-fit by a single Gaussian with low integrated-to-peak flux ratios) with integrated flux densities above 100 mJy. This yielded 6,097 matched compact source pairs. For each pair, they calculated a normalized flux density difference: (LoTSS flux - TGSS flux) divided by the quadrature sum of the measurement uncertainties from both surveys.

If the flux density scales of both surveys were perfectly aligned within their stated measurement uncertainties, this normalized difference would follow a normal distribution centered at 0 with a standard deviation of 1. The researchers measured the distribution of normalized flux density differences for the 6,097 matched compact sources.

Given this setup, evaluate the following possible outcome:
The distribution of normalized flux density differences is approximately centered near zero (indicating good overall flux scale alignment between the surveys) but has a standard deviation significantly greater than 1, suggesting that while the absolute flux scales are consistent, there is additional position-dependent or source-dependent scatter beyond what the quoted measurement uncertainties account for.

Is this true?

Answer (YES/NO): NO